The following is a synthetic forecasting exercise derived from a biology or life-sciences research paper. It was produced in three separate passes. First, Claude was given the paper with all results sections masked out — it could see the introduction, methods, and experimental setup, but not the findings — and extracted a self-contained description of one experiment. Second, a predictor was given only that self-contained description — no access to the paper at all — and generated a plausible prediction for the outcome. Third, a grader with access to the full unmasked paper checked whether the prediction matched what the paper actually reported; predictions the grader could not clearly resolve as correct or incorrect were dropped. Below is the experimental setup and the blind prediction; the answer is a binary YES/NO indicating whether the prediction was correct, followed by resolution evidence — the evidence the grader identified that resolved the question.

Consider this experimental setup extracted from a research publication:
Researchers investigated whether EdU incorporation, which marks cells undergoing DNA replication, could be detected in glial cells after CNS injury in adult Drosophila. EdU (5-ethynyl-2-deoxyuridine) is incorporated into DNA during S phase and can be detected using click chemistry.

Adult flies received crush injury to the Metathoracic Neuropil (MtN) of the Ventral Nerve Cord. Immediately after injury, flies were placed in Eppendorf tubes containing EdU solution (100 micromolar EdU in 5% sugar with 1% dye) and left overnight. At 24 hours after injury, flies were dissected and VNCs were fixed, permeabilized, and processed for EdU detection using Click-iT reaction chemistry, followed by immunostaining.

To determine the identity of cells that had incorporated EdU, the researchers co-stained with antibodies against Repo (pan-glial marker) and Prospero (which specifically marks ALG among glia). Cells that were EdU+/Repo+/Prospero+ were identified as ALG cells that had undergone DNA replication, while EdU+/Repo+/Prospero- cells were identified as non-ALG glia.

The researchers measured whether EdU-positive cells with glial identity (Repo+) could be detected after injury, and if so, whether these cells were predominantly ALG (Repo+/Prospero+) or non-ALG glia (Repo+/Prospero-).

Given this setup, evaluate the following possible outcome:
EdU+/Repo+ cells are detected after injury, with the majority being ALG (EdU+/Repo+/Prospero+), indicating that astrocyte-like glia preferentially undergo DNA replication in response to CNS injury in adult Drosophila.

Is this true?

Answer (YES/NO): YES